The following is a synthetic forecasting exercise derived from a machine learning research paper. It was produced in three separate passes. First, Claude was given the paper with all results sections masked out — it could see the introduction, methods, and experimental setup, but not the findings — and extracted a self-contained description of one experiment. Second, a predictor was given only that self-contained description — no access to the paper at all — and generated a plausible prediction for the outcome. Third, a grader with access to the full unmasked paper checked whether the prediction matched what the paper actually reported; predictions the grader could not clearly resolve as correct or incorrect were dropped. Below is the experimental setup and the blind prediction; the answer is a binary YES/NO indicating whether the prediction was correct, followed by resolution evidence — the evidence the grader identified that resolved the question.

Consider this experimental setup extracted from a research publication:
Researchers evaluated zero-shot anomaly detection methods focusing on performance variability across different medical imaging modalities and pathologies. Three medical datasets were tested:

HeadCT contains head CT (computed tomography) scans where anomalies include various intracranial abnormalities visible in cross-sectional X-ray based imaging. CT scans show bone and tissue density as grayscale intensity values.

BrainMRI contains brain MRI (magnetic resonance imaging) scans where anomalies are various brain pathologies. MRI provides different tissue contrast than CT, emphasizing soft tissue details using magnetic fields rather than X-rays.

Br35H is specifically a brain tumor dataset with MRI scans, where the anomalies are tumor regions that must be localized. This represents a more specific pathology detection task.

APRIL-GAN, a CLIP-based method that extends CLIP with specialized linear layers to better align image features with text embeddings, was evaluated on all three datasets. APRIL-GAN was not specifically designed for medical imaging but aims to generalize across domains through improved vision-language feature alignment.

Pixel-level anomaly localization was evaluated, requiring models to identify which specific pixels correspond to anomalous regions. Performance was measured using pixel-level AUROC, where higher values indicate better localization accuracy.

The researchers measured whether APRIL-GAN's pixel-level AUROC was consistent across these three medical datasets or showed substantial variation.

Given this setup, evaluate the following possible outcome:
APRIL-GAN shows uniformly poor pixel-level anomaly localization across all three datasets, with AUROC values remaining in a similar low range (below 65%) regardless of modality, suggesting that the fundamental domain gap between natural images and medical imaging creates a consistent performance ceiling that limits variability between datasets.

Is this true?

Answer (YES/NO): NO